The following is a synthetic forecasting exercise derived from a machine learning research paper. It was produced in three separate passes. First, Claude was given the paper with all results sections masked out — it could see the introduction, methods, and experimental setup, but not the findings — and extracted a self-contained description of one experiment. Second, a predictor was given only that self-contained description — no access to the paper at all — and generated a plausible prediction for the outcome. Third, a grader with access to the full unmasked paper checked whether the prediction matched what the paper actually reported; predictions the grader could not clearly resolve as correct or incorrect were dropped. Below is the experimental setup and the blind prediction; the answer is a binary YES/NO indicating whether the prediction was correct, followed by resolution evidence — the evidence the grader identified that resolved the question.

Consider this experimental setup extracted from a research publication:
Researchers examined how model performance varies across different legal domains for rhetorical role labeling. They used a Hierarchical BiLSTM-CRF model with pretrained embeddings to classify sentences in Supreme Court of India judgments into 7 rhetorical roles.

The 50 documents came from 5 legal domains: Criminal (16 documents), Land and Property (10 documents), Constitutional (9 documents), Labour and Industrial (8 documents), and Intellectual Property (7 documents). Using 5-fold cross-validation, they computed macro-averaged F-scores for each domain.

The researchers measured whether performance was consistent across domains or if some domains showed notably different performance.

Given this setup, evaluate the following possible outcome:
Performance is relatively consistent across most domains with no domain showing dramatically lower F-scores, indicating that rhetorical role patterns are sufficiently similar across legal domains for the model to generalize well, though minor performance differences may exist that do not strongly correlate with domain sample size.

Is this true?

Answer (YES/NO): NO